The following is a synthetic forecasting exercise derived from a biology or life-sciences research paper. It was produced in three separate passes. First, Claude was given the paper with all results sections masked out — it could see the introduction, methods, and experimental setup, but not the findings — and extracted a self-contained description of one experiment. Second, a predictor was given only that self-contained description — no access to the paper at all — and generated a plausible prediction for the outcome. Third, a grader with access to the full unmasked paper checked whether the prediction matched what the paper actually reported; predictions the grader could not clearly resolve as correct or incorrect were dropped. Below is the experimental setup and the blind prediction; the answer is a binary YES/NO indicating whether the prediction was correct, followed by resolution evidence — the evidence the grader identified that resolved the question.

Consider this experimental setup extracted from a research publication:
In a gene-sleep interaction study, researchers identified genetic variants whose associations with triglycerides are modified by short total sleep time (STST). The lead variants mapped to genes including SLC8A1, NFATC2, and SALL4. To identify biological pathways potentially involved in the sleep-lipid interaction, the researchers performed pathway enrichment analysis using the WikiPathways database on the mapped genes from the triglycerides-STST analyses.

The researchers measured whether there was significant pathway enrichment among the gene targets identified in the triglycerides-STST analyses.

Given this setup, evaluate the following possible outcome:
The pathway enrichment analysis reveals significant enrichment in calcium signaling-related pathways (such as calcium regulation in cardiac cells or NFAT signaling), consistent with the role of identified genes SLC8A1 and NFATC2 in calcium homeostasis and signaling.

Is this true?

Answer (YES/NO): NO